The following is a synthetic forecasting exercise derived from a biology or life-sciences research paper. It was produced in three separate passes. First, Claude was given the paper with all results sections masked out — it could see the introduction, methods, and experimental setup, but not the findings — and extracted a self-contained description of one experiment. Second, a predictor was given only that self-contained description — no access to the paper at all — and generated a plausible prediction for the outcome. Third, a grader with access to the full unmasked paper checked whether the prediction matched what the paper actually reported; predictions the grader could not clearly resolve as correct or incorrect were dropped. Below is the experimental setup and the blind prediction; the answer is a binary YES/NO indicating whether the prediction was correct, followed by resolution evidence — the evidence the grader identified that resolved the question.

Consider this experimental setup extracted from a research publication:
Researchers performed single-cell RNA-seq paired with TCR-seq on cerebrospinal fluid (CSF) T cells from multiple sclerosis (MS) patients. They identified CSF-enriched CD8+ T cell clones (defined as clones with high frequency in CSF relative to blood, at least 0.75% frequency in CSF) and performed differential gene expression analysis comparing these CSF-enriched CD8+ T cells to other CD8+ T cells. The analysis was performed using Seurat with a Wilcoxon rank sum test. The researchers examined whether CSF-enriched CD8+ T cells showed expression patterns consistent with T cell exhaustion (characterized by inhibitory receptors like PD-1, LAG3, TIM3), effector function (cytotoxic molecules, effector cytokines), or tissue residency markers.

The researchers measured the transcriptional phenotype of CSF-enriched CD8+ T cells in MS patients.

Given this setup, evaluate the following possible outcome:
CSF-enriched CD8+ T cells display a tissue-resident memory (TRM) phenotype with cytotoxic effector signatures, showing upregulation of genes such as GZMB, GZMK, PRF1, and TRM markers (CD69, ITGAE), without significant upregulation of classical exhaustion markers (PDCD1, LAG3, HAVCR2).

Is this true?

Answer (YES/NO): NO